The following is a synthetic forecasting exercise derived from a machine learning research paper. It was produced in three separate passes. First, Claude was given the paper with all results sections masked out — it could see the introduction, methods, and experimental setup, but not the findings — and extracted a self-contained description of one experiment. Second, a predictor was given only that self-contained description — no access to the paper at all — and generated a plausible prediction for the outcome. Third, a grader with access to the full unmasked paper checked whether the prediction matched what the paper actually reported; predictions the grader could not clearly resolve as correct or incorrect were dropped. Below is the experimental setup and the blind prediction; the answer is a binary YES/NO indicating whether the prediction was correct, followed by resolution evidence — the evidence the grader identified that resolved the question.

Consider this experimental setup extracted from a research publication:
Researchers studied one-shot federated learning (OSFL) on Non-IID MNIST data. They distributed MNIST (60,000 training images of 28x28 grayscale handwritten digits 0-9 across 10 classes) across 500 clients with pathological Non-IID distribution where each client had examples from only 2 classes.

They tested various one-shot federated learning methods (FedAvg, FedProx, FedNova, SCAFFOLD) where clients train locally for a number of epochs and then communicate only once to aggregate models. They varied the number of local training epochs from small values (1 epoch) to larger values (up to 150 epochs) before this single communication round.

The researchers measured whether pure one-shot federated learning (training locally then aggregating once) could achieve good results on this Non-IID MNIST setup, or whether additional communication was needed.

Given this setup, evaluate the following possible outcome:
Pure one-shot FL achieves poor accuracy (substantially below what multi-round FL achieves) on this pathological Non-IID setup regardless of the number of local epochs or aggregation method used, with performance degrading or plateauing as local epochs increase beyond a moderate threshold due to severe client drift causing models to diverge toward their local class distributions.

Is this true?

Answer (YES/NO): YES